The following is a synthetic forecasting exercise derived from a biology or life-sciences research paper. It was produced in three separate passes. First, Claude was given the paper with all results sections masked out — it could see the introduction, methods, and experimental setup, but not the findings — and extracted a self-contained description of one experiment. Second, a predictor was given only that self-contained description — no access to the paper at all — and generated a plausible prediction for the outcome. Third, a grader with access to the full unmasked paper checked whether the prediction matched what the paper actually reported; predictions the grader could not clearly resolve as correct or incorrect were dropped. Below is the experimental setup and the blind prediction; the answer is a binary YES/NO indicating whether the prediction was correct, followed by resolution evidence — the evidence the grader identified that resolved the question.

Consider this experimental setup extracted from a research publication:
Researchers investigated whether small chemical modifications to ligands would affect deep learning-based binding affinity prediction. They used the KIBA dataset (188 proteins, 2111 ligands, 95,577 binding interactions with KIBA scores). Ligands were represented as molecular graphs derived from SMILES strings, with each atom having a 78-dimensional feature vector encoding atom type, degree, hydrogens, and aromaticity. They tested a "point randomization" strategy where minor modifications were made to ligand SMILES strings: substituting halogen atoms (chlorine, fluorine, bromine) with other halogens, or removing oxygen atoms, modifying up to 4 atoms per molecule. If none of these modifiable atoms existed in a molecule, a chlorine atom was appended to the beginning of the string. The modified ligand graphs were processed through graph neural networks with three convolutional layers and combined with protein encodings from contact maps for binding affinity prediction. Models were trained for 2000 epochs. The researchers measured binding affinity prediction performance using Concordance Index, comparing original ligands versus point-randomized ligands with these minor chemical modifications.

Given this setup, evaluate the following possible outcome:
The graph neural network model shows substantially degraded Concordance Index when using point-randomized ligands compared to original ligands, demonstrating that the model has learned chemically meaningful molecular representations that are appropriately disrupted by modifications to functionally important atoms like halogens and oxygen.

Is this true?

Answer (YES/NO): NO